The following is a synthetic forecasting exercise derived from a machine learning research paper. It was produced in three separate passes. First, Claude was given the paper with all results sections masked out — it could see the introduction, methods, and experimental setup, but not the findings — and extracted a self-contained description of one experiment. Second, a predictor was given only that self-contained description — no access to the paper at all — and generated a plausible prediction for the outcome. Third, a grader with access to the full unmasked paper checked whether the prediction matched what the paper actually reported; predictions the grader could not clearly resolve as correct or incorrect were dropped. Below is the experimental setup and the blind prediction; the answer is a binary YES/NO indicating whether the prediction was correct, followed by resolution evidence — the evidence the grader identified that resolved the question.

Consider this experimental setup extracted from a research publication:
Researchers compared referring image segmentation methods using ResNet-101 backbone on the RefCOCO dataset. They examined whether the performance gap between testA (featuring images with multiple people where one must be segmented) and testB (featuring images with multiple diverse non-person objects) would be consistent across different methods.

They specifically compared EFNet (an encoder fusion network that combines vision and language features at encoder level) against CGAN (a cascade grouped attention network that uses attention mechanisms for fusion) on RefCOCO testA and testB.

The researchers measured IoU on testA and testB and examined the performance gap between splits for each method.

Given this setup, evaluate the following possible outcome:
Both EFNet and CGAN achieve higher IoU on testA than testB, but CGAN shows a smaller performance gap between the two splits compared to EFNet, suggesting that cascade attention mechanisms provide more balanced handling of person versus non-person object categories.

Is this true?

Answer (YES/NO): NO